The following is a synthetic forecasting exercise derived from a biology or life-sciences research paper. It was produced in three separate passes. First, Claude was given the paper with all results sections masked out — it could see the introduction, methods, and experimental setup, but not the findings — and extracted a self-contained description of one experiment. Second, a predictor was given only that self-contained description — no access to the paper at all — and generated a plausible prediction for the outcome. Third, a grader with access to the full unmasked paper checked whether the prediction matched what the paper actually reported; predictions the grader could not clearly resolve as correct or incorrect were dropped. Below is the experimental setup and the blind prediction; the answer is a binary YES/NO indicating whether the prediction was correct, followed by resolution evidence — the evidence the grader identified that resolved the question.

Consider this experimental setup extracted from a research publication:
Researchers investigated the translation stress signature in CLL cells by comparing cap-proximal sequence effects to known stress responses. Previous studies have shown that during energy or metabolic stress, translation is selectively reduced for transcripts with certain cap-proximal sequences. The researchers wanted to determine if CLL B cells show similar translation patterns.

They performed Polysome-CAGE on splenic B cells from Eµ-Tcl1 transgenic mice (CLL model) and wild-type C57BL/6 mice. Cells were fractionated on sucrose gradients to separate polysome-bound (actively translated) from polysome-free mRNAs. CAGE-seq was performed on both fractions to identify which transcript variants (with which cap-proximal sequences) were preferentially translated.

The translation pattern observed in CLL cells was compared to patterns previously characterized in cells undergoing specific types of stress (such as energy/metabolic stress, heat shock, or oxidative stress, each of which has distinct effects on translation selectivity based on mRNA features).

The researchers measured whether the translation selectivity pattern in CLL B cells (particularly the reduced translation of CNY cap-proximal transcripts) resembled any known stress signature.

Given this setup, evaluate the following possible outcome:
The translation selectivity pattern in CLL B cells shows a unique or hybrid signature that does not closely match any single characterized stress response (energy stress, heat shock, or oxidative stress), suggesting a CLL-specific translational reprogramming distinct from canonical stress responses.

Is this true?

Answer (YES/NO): NO